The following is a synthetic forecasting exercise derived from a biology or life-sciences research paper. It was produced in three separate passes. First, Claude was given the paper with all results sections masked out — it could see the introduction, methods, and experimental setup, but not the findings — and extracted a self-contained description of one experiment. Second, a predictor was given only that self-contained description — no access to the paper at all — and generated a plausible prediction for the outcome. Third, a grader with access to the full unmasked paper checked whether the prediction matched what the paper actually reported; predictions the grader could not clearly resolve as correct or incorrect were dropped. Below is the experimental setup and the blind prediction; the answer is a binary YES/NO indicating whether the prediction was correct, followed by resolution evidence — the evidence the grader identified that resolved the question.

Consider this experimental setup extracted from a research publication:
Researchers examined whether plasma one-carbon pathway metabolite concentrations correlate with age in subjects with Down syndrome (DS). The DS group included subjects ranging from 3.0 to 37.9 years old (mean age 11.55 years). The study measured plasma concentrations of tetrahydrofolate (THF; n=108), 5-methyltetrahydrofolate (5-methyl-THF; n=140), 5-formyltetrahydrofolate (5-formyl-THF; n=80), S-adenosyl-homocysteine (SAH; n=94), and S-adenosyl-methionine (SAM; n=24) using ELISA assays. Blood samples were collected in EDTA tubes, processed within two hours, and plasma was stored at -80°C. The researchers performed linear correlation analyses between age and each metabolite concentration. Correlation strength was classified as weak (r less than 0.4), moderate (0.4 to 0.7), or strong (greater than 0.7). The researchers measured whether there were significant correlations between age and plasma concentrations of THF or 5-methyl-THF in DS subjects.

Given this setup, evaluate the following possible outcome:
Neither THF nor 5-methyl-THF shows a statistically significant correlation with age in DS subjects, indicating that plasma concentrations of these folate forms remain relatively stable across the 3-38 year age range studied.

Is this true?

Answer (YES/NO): YES